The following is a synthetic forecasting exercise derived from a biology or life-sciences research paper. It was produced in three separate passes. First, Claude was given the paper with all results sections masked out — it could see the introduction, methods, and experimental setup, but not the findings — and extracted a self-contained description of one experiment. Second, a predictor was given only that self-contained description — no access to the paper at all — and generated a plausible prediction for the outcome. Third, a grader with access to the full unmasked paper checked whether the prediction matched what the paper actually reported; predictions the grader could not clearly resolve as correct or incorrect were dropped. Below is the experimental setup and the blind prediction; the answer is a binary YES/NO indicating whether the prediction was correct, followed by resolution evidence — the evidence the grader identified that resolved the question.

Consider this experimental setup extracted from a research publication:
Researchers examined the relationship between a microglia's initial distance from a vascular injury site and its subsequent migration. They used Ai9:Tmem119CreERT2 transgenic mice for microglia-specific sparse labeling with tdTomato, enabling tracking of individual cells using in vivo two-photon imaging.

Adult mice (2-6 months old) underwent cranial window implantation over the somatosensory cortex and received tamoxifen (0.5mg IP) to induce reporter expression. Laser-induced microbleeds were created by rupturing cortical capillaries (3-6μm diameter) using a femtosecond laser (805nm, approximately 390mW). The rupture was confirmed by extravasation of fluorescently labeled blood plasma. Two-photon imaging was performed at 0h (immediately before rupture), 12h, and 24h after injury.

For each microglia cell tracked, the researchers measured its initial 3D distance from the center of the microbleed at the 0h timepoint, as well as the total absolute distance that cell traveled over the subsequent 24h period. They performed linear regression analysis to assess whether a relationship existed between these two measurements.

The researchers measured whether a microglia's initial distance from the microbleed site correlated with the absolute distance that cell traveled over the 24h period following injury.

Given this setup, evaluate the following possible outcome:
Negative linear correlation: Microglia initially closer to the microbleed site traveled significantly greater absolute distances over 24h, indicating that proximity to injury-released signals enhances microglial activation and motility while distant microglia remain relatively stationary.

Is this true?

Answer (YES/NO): YES